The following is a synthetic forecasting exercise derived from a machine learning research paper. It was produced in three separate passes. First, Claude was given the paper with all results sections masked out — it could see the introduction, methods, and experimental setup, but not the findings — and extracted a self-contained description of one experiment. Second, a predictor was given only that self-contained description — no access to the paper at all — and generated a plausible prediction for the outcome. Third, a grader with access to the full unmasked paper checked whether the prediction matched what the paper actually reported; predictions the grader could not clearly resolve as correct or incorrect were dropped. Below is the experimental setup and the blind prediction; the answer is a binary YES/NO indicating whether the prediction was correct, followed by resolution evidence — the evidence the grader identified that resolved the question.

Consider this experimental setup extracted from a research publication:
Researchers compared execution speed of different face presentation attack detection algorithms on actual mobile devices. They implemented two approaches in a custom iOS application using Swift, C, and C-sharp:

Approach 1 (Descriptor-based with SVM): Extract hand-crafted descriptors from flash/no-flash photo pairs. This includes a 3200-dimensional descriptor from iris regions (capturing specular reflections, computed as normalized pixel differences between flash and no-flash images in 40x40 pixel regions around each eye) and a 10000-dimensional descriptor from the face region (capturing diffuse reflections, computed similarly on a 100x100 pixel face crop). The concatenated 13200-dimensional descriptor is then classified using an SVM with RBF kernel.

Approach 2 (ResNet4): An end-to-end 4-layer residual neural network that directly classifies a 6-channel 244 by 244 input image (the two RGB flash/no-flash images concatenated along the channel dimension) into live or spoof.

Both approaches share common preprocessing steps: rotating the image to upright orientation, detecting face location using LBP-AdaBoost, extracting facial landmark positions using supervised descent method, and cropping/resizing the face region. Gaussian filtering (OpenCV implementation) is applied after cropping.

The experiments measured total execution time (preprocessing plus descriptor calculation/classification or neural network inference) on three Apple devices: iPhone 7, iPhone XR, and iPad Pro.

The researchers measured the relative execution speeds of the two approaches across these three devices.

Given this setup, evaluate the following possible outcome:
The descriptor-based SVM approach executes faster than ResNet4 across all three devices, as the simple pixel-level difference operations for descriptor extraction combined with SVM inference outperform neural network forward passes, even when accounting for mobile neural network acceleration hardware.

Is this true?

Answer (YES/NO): YES